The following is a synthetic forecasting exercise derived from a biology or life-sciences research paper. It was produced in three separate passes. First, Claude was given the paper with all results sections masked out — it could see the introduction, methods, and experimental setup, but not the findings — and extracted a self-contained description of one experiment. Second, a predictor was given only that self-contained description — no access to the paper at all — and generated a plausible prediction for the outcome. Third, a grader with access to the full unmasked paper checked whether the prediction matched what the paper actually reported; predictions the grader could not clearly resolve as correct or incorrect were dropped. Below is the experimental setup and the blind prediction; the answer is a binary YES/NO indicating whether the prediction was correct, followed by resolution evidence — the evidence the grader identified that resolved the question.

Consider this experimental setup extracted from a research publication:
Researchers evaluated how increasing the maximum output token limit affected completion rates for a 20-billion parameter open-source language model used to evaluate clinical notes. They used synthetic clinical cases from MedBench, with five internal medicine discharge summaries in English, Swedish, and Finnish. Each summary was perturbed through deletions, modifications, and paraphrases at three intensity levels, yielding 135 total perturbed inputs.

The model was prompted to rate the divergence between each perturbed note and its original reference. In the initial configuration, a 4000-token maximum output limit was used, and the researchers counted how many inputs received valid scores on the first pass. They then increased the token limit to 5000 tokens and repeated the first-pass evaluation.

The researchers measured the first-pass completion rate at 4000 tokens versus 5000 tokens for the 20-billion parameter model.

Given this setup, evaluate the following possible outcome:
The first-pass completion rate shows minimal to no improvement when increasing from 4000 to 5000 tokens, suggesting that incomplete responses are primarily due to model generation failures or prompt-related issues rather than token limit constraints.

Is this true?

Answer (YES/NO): NO